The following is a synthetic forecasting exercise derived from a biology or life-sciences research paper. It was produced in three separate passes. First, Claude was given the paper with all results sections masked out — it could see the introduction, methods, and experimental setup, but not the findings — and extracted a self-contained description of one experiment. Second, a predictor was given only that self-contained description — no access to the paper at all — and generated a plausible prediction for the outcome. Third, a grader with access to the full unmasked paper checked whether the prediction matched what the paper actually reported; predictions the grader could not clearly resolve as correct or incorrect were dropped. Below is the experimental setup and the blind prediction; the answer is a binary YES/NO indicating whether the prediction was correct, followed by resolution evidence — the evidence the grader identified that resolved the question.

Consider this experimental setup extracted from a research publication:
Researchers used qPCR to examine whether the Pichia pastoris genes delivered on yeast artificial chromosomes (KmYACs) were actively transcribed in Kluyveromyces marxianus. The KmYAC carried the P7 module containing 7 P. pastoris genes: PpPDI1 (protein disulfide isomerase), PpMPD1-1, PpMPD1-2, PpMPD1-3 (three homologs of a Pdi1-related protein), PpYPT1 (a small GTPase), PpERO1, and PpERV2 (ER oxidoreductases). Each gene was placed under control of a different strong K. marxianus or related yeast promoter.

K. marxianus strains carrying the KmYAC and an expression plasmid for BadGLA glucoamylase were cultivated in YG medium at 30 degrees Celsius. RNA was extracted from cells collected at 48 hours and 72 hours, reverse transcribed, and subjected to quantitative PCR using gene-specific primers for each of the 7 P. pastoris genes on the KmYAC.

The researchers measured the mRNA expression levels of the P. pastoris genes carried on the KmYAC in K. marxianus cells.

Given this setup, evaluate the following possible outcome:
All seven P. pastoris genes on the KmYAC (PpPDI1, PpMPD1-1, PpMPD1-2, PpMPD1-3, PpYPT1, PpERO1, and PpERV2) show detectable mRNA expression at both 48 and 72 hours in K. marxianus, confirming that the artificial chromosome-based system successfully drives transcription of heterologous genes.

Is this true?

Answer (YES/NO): YES